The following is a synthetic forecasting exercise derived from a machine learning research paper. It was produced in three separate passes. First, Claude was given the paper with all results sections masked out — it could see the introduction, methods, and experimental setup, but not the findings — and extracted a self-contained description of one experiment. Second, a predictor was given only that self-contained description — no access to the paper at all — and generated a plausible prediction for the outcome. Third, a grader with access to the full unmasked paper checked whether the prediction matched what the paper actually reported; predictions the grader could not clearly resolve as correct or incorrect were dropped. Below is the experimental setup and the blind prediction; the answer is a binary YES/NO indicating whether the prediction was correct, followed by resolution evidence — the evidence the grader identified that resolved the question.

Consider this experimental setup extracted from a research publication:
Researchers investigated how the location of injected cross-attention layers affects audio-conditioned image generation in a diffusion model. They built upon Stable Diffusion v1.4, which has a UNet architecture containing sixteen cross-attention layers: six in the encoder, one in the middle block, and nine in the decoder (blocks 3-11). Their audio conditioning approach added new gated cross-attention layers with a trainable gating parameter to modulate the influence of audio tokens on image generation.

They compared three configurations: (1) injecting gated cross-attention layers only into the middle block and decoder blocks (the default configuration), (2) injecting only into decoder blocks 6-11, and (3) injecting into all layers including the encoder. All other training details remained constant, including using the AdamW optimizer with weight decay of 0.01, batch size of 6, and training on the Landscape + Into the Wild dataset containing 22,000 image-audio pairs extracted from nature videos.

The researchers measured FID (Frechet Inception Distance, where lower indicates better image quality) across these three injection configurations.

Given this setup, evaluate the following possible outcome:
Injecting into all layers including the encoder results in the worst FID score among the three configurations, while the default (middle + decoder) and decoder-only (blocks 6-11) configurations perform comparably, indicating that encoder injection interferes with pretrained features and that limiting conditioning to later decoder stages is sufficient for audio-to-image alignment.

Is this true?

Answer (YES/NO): NO